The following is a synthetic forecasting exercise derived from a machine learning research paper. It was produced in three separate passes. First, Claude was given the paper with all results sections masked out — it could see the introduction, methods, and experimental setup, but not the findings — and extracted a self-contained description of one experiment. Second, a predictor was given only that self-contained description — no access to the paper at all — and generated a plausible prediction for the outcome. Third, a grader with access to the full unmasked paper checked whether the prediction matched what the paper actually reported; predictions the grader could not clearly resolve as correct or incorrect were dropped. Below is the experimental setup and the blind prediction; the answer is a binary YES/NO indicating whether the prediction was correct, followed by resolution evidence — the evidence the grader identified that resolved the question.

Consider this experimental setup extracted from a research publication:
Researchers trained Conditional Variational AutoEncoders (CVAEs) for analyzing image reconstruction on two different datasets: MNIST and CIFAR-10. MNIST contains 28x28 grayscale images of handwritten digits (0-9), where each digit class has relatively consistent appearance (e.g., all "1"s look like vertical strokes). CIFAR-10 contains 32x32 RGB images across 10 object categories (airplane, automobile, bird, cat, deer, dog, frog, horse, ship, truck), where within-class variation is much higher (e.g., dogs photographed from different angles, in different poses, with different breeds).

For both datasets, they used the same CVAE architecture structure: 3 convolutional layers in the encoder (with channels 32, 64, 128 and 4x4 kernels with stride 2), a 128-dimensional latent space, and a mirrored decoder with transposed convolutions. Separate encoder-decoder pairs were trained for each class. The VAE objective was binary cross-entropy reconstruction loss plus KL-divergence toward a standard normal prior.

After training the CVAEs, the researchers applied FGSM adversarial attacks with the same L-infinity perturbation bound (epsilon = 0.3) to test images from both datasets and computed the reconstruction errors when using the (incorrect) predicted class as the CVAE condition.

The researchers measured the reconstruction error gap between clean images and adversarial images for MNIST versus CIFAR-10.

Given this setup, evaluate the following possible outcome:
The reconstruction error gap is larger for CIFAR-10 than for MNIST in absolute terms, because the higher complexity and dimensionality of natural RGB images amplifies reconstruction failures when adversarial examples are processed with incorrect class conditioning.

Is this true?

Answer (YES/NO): NO